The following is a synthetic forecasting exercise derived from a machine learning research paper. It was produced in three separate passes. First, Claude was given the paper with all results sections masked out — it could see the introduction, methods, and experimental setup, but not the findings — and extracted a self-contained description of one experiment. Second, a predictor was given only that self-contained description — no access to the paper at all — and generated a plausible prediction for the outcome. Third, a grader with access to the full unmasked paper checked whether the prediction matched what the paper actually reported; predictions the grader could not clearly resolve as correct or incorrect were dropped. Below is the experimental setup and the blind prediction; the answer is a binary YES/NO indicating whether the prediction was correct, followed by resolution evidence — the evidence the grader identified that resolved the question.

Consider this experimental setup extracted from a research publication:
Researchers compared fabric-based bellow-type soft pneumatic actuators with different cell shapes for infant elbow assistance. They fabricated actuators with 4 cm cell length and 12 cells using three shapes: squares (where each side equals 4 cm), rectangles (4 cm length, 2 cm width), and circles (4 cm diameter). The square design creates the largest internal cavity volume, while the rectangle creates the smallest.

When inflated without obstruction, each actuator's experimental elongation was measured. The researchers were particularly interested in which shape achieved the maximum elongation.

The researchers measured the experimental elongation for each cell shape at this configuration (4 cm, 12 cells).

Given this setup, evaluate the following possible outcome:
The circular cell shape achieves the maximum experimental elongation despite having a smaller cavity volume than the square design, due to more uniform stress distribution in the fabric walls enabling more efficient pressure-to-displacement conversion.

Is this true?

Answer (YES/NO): YES